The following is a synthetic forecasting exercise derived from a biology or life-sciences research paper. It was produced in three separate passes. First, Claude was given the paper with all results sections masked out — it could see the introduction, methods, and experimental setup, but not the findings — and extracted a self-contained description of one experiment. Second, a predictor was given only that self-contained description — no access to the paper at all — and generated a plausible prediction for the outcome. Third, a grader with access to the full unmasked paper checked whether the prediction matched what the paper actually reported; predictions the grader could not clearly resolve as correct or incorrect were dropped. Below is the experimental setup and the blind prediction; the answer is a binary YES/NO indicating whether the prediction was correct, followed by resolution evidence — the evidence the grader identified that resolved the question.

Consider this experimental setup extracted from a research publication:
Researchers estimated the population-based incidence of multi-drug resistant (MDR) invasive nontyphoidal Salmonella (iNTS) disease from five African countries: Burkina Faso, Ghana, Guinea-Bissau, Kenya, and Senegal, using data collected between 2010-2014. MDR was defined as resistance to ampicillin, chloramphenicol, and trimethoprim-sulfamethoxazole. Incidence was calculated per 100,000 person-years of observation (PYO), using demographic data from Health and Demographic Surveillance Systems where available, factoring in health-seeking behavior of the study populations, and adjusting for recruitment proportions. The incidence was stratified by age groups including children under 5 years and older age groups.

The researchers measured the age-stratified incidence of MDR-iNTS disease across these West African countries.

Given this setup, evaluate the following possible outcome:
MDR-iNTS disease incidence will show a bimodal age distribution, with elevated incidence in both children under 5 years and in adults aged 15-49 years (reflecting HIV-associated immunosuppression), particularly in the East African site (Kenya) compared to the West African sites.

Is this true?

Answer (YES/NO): NO